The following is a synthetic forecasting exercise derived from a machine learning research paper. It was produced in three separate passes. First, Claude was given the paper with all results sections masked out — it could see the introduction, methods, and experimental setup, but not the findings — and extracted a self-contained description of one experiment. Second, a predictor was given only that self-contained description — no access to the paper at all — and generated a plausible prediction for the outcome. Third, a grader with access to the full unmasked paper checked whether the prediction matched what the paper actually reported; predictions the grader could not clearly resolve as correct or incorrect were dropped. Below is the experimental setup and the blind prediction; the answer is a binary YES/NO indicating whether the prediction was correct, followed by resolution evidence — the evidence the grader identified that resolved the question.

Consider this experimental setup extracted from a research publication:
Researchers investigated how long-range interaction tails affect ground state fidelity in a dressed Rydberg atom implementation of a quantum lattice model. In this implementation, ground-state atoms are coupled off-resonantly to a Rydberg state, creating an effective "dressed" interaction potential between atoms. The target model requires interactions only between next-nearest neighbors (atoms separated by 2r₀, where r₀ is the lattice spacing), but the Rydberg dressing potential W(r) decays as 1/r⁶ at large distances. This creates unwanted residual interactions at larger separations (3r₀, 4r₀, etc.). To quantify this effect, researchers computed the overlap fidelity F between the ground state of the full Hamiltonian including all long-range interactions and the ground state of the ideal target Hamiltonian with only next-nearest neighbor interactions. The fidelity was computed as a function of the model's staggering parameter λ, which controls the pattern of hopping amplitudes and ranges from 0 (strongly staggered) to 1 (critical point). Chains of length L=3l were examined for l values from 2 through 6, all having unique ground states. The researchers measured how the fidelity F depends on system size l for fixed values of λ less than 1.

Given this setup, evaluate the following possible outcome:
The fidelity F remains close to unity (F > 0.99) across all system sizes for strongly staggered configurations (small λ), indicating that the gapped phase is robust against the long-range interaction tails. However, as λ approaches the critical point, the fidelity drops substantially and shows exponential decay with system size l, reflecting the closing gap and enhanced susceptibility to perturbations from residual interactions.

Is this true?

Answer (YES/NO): NO